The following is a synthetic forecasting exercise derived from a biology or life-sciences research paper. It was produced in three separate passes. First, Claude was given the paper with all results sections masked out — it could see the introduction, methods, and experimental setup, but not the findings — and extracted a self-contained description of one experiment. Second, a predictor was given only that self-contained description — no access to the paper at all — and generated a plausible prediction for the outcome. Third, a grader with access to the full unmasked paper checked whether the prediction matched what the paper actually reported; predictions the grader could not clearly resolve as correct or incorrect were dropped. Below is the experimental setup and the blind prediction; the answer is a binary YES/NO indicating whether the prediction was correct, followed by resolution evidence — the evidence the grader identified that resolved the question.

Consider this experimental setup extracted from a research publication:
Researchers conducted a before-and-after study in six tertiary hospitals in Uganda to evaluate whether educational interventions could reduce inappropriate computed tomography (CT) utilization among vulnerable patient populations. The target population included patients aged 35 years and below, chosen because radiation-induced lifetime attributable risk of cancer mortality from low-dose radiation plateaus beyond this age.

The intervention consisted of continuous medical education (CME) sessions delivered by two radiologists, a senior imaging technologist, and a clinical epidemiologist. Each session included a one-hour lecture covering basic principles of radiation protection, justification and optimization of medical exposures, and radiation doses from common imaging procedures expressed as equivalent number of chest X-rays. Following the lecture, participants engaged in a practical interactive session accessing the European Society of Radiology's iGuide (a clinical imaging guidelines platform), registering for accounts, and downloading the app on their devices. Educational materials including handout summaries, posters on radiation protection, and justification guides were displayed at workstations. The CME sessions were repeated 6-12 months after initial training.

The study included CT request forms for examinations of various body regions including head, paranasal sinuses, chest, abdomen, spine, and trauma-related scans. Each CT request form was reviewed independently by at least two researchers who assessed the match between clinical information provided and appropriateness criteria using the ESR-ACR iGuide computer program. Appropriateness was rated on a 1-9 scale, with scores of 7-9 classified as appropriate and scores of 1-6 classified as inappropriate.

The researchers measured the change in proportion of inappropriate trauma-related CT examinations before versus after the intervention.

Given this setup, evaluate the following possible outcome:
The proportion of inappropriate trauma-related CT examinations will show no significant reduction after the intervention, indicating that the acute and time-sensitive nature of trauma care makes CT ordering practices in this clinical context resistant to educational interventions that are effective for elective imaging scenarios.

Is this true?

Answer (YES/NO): NO